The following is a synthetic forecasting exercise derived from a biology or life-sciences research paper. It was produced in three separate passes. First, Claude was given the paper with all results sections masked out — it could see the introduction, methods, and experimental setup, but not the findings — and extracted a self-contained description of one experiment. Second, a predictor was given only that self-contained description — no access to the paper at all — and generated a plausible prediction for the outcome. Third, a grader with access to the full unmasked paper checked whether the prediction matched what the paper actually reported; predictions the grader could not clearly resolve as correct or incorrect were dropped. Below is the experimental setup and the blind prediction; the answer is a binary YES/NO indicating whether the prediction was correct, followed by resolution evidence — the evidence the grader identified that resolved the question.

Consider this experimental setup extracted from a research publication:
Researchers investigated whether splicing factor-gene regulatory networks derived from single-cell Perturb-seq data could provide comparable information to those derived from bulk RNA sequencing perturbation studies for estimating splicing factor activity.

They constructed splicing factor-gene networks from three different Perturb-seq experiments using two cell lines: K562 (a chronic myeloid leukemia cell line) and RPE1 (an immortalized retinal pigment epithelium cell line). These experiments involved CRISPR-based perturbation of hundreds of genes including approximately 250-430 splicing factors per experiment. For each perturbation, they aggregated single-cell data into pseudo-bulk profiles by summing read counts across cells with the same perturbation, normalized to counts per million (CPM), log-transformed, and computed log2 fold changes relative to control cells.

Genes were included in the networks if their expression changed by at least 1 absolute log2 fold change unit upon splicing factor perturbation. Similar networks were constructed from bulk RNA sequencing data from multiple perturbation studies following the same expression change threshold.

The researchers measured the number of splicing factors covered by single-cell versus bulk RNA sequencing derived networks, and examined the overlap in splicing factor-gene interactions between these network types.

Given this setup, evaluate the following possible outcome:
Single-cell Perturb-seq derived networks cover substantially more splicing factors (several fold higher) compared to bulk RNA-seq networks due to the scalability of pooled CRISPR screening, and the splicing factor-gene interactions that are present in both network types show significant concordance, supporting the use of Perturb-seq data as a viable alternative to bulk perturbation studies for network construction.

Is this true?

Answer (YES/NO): NO